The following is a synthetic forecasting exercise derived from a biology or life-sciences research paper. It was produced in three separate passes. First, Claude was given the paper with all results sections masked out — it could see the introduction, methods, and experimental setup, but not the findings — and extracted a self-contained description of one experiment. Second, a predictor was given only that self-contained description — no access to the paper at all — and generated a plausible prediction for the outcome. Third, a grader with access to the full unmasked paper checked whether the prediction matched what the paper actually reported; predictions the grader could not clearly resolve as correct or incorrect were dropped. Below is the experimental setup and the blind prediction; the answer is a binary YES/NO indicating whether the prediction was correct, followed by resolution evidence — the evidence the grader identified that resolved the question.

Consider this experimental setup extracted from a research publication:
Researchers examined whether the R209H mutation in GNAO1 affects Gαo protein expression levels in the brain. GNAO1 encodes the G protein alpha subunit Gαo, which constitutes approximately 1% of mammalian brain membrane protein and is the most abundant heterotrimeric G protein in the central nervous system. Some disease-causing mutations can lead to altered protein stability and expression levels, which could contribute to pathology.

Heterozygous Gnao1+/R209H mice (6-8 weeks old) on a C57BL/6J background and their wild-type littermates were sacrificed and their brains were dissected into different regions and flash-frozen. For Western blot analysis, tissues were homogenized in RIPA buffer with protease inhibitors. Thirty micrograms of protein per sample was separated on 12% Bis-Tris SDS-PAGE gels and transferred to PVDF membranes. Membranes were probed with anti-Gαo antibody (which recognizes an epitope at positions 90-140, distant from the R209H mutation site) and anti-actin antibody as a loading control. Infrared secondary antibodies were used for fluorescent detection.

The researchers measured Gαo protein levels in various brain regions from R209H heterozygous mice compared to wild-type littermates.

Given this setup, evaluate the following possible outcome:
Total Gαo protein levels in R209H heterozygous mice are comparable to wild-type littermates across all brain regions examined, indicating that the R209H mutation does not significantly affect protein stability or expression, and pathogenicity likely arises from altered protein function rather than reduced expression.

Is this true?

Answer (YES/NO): YES